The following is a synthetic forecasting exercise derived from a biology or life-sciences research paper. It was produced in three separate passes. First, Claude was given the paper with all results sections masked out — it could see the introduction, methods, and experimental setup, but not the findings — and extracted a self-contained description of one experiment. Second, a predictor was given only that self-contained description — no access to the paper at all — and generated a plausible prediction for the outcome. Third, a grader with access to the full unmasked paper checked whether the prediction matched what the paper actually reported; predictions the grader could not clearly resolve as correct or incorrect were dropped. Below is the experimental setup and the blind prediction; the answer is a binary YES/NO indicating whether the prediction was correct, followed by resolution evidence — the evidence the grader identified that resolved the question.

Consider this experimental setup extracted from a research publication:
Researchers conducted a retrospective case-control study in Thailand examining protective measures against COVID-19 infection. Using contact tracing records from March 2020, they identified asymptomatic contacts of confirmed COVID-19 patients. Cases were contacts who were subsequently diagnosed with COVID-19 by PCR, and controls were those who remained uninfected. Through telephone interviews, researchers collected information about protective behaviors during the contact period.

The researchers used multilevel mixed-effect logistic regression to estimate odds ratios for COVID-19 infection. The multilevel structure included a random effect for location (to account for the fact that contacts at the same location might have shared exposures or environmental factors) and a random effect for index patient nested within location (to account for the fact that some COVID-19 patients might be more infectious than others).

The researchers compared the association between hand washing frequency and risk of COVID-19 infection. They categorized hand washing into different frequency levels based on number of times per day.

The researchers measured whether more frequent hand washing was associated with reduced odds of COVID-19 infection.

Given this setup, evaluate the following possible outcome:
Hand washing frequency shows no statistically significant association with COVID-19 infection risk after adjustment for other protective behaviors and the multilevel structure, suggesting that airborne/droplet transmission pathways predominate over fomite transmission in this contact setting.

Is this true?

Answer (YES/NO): NO